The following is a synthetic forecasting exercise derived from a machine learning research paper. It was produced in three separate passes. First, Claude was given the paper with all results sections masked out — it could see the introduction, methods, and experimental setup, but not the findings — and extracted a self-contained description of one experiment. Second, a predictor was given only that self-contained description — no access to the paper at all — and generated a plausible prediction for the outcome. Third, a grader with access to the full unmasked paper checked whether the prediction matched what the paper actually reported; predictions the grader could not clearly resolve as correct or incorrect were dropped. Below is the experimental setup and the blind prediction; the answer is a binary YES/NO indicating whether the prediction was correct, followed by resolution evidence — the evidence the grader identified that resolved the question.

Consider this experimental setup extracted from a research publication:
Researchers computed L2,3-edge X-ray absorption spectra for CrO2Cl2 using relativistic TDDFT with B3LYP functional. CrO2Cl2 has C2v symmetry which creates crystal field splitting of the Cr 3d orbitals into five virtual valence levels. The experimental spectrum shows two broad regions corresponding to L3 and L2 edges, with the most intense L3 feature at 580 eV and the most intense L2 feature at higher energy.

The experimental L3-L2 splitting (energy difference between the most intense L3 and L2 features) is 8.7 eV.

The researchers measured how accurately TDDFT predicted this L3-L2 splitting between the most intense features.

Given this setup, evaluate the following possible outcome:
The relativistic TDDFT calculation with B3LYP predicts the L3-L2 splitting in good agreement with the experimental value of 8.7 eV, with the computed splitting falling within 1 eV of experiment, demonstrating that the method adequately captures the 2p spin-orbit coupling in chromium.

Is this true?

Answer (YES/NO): NO